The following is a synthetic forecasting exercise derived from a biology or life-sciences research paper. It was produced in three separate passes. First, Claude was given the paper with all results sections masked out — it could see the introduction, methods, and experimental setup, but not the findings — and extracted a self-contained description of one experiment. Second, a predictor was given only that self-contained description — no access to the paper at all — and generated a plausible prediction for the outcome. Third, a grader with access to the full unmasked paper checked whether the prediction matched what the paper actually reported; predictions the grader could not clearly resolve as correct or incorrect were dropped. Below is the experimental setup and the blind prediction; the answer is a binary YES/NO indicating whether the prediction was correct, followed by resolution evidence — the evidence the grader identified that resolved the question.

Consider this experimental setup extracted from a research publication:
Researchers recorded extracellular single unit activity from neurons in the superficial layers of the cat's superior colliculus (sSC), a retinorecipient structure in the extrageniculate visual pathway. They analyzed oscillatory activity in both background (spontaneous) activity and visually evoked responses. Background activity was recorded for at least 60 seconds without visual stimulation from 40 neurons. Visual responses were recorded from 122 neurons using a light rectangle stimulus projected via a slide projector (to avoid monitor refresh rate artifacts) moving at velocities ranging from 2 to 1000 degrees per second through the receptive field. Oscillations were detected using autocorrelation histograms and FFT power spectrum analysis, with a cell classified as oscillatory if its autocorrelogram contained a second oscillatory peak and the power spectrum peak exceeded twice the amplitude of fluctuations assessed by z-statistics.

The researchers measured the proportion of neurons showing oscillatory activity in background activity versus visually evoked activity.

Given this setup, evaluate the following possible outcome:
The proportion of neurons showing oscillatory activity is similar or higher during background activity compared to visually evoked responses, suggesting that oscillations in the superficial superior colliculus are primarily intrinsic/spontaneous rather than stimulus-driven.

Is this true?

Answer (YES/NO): YES